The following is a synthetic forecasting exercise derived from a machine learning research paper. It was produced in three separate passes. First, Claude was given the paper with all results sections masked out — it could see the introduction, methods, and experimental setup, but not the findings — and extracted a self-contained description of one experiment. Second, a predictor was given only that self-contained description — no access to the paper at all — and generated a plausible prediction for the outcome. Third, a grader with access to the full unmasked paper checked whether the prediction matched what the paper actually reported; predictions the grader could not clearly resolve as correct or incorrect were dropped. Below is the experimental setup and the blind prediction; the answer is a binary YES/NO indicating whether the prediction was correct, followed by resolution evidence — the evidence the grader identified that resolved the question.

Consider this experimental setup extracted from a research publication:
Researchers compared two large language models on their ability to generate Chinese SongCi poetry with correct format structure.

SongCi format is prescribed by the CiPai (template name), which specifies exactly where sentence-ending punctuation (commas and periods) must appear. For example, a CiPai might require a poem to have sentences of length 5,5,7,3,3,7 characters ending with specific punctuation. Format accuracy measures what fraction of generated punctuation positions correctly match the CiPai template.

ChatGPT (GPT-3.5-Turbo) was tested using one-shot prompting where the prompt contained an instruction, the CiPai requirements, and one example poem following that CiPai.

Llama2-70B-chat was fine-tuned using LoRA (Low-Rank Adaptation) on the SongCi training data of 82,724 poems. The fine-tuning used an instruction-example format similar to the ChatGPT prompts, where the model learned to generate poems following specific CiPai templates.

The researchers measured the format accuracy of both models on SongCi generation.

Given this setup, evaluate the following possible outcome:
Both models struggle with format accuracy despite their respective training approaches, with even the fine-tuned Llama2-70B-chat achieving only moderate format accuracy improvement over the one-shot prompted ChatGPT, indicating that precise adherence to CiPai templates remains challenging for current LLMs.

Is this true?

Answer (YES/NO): NO